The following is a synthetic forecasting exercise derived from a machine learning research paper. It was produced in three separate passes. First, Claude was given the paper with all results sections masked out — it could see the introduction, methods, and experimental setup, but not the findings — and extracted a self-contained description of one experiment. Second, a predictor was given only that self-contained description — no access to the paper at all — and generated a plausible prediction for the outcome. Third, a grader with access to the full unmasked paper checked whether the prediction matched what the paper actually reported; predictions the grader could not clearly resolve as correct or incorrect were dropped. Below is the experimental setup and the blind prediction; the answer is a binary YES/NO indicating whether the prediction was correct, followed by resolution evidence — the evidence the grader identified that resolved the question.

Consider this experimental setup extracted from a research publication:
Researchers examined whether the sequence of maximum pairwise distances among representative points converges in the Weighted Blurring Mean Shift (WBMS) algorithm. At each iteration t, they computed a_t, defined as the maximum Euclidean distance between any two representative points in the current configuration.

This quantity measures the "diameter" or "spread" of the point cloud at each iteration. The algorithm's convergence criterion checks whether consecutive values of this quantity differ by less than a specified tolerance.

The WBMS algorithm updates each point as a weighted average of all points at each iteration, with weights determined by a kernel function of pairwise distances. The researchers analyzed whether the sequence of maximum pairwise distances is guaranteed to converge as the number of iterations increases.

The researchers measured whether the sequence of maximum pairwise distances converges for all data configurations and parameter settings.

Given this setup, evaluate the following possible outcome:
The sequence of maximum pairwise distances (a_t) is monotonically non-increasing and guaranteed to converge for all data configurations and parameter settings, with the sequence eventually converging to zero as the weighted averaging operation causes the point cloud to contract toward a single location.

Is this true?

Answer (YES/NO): NO